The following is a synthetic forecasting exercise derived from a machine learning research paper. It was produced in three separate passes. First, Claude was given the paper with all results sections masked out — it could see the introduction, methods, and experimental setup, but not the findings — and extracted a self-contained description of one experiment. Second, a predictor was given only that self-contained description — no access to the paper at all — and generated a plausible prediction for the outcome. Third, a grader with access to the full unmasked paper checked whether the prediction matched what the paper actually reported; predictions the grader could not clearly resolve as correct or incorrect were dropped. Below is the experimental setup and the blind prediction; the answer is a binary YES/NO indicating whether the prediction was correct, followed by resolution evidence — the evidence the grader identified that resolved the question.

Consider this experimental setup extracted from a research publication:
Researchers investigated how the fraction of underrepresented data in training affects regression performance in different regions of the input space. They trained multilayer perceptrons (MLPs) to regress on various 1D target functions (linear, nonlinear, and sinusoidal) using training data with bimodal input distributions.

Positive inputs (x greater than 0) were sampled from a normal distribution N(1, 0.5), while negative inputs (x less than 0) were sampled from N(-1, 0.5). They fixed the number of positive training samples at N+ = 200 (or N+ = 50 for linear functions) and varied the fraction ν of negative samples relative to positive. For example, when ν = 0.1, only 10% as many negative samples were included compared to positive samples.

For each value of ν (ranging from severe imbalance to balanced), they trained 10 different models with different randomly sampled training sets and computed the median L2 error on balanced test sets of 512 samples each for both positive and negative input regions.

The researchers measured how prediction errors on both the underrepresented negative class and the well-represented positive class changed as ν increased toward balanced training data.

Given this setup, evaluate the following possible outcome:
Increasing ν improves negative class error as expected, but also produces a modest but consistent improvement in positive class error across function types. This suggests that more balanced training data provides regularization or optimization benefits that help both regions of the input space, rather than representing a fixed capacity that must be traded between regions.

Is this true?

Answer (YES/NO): NO